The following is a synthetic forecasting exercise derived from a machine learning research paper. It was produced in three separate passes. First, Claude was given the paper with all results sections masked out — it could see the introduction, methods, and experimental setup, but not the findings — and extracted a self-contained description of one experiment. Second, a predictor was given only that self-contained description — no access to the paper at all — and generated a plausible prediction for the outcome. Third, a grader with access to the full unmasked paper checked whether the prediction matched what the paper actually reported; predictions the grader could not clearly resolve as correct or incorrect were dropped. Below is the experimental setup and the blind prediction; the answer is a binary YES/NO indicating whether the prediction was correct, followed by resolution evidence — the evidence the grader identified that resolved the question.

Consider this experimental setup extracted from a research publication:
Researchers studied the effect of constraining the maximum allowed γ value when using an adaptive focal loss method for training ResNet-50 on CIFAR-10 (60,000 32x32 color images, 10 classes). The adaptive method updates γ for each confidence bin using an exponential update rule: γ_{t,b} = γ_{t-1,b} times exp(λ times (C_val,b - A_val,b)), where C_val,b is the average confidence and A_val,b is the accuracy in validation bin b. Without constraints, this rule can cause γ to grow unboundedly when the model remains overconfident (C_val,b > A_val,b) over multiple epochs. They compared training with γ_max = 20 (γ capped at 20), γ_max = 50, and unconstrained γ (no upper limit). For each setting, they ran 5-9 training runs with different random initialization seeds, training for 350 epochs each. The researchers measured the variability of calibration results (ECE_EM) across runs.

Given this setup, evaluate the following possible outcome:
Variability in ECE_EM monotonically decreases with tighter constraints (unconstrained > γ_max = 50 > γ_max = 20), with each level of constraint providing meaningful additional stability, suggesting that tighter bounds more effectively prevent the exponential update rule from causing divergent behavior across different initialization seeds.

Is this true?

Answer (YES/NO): YES